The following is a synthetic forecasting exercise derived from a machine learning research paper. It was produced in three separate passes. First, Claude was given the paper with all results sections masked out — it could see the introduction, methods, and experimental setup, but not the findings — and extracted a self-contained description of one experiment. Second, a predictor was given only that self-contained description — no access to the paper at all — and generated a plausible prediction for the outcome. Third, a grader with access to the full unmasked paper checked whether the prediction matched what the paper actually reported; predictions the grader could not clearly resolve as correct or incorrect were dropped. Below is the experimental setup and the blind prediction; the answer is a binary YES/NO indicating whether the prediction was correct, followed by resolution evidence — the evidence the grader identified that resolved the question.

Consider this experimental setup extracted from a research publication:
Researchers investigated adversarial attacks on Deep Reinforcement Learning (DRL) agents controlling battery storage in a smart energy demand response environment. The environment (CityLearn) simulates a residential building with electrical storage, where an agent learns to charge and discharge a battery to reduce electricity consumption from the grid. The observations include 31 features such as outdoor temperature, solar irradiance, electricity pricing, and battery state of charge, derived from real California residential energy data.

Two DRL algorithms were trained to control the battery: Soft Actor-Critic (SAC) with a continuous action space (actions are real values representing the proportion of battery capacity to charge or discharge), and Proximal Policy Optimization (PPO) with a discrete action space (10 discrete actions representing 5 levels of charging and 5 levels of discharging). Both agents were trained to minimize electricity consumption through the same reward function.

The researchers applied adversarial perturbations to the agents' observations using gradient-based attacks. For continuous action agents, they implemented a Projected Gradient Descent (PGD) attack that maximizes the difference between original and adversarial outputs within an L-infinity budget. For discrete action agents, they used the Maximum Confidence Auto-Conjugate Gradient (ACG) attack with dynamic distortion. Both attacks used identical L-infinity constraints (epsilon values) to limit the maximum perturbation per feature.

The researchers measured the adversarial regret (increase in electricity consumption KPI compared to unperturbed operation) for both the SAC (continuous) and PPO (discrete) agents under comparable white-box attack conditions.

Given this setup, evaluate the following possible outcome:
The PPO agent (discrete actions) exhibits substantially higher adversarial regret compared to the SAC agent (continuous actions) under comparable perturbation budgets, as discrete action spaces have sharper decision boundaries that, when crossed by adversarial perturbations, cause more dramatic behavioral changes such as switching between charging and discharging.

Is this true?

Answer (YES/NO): NO